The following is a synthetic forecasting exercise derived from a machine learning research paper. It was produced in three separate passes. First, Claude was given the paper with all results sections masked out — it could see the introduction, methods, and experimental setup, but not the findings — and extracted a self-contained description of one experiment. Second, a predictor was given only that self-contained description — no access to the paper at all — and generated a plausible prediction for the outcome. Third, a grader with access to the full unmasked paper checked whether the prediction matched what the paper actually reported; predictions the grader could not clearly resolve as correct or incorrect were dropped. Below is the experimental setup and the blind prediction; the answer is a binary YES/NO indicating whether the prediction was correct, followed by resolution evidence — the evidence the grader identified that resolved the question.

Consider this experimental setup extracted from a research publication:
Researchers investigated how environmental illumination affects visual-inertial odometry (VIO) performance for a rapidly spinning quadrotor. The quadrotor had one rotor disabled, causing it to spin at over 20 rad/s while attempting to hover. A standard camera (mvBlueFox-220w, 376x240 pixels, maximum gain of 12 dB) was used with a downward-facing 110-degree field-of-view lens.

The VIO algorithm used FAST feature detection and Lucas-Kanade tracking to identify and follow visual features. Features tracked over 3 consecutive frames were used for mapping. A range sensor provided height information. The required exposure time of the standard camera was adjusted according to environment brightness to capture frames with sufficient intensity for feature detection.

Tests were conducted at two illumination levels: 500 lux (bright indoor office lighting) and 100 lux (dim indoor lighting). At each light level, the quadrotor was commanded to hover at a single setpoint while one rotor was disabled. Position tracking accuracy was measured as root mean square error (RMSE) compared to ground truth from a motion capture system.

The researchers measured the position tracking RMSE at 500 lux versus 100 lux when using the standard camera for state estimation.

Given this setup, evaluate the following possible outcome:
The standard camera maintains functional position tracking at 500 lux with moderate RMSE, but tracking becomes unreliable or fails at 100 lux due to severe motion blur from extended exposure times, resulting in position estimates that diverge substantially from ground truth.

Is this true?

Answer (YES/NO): NO